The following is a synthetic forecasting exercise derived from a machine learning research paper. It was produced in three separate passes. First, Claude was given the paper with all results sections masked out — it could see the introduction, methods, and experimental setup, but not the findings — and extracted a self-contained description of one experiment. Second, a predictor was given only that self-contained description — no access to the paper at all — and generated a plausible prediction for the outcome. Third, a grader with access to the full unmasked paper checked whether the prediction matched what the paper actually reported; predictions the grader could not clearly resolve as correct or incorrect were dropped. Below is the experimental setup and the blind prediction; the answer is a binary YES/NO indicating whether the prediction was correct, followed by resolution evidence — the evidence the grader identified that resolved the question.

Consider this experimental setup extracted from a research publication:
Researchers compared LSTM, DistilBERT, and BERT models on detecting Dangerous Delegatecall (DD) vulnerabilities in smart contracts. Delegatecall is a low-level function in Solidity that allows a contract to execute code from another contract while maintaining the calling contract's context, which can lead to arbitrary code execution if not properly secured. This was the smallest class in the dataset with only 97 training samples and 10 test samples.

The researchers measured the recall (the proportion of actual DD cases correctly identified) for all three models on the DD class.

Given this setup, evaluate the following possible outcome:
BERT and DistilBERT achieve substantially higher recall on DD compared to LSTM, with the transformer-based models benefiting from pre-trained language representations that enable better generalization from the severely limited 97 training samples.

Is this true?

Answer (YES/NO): NO